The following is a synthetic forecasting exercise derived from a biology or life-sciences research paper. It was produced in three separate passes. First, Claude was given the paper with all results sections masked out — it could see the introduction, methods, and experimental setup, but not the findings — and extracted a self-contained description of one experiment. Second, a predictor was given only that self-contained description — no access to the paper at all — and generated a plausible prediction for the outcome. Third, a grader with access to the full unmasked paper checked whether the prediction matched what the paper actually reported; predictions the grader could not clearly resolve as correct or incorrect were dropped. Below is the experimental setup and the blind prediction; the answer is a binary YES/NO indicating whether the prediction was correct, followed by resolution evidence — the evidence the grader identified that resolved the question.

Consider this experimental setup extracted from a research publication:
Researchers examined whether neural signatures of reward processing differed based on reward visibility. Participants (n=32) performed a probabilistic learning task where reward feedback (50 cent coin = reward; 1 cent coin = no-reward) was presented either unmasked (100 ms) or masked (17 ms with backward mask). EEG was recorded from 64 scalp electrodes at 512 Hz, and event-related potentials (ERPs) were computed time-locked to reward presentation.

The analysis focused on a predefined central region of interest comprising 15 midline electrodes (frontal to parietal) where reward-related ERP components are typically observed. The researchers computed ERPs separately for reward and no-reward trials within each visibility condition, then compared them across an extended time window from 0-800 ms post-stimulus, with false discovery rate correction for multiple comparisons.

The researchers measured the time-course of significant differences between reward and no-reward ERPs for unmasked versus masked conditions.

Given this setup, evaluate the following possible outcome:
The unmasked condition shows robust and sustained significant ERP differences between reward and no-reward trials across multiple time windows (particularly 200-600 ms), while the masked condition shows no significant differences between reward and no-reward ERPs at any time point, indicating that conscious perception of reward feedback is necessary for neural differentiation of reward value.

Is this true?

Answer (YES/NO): NO